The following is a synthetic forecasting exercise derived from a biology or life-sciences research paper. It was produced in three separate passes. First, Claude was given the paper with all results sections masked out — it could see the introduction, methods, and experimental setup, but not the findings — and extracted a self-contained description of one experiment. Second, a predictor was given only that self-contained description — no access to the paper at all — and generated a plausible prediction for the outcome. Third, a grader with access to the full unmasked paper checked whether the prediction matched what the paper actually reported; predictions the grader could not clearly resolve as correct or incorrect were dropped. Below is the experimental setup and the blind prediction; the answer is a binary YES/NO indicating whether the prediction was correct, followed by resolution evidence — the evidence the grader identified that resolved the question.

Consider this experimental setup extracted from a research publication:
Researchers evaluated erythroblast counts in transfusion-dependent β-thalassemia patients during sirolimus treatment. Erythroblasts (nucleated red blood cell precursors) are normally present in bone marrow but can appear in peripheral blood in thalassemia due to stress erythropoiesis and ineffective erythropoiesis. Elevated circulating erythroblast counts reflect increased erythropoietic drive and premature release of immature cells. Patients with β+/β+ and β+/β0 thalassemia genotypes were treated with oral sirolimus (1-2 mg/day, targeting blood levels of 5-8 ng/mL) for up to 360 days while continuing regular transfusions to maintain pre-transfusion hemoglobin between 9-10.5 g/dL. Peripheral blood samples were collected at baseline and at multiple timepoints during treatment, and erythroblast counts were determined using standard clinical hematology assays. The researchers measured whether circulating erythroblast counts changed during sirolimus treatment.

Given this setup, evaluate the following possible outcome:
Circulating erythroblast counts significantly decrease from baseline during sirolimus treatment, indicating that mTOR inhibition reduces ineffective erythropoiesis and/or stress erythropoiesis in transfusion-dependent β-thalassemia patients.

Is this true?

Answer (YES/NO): NO